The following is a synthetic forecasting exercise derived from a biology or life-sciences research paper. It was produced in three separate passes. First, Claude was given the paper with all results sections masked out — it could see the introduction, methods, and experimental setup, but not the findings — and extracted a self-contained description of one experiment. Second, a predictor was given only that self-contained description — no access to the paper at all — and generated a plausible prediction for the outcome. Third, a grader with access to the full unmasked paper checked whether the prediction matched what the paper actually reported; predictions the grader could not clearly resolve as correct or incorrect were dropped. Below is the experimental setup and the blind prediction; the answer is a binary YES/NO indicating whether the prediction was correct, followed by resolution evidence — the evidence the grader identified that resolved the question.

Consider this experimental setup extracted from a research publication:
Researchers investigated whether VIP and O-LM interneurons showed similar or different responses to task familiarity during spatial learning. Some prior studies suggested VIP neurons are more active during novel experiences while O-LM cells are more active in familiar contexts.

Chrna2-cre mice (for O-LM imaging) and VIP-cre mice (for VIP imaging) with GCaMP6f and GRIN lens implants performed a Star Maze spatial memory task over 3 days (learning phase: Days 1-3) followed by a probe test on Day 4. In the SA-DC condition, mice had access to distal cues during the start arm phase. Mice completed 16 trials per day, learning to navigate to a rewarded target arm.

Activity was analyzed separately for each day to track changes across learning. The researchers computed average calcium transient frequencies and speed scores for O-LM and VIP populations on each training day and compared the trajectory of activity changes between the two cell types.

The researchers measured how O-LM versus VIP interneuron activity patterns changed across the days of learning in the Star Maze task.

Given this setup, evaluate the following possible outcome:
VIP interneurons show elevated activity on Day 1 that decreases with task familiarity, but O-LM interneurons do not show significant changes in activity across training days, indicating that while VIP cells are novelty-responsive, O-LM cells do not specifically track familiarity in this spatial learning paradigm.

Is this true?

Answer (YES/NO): YES